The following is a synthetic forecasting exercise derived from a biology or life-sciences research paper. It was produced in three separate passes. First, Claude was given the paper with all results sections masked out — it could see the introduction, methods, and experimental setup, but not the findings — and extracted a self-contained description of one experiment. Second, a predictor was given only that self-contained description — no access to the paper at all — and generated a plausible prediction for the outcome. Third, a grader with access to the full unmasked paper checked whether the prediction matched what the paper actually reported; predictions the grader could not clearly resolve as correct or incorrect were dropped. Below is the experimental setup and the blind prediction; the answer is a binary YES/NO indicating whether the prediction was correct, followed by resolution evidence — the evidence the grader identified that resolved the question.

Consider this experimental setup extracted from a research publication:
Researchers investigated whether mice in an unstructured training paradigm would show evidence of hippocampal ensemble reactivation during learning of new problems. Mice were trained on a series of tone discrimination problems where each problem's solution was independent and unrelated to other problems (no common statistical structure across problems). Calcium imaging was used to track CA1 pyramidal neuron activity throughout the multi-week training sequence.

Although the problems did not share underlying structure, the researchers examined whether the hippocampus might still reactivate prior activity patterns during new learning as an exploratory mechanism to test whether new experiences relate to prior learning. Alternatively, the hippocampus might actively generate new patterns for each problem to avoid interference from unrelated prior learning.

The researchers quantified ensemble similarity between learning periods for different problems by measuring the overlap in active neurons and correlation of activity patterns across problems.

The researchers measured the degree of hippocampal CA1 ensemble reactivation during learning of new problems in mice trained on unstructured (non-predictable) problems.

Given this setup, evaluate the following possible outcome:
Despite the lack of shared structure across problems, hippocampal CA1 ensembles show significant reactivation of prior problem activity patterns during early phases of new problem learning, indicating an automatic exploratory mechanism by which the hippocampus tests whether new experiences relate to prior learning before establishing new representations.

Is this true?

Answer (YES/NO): NO